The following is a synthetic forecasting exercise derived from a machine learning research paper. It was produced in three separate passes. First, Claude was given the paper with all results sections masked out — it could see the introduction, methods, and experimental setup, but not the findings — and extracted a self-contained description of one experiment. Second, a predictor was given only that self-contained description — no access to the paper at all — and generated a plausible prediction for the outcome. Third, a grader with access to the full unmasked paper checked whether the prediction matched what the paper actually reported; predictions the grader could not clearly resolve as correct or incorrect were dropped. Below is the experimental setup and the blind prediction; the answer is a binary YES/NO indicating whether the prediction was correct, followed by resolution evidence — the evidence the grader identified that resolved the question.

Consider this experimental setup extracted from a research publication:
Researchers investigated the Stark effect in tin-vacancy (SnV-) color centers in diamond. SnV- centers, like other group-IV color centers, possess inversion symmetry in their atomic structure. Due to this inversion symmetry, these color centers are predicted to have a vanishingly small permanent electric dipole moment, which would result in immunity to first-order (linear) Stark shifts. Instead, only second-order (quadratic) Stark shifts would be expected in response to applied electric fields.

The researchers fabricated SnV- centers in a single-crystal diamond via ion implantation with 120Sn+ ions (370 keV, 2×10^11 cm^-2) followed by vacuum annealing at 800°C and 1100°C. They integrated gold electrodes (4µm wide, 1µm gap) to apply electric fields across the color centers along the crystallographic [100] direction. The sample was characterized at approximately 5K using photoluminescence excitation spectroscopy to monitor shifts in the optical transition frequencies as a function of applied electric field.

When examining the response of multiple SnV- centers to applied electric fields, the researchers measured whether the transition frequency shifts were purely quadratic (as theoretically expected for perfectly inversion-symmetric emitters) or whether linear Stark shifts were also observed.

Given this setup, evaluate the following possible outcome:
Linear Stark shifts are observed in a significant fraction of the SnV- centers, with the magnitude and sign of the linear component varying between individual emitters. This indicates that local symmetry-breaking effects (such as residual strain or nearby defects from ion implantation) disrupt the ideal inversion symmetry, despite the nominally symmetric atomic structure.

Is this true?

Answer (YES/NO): YES